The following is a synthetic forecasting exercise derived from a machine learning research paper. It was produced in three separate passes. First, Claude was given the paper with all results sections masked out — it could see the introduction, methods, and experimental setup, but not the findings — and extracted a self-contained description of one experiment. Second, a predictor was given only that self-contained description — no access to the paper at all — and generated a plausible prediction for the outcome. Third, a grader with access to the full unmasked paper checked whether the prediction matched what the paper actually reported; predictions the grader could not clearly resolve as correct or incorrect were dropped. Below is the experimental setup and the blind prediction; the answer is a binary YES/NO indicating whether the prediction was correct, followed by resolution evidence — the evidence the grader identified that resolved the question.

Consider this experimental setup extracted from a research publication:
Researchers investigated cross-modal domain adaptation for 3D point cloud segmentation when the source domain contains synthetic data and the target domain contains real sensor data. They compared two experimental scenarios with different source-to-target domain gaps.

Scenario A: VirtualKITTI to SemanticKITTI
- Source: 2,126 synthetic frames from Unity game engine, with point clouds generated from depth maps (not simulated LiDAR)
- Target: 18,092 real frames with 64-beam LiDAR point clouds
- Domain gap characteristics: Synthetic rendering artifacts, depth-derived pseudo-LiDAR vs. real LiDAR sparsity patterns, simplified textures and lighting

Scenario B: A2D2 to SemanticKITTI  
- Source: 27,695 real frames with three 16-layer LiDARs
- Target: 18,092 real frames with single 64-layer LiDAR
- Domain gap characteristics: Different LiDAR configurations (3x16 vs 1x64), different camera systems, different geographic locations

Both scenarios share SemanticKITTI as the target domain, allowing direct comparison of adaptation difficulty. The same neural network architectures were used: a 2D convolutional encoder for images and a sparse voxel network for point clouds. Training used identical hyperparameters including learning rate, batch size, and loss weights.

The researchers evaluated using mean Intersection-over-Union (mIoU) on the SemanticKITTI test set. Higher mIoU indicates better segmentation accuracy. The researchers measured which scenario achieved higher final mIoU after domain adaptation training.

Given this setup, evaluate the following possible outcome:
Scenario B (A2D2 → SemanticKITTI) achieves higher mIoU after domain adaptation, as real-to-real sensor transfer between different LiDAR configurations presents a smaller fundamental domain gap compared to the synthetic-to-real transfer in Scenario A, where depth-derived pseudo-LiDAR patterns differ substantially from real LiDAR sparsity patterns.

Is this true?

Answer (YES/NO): NO